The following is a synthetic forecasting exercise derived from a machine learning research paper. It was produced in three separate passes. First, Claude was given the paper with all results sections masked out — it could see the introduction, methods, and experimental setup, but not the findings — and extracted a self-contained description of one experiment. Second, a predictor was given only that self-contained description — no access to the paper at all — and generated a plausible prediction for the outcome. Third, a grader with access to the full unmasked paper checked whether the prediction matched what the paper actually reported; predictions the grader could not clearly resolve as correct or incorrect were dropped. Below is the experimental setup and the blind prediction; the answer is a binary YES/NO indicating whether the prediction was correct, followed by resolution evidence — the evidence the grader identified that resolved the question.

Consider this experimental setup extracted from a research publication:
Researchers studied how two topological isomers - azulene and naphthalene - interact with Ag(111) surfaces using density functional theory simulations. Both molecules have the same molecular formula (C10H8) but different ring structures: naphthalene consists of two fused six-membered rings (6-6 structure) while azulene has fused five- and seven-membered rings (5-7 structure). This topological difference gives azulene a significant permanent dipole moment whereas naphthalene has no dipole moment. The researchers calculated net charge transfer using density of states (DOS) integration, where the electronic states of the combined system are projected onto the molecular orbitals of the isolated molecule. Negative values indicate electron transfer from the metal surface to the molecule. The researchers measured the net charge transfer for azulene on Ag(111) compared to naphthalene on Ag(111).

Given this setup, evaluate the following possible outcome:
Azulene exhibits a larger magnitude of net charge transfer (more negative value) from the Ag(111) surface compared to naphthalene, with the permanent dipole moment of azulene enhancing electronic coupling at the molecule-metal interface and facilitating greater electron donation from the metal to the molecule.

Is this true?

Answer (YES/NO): YES